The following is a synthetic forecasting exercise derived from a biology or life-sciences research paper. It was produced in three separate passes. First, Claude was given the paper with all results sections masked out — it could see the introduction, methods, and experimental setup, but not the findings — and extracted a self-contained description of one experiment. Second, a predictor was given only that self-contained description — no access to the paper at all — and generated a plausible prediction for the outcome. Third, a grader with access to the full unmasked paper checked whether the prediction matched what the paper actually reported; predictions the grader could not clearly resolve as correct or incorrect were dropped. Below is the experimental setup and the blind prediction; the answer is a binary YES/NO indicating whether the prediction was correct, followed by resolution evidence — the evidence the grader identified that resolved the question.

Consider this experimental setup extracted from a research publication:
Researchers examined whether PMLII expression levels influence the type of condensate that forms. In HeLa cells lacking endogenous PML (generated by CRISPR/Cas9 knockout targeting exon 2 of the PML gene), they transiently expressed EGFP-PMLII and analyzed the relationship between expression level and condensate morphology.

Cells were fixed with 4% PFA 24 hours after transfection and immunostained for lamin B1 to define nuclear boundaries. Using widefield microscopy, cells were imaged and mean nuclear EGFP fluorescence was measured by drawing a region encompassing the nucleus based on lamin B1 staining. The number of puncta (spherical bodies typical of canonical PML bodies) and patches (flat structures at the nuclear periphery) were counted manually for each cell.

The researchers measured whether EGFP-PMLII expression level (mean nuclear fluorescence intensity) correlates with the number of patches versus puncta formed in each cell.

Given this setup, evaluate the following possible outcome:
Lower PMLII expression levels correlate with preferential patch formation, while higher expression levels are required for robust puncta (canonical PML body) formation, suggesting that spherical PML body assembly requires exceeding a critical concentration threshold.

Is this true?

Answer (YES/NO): NO